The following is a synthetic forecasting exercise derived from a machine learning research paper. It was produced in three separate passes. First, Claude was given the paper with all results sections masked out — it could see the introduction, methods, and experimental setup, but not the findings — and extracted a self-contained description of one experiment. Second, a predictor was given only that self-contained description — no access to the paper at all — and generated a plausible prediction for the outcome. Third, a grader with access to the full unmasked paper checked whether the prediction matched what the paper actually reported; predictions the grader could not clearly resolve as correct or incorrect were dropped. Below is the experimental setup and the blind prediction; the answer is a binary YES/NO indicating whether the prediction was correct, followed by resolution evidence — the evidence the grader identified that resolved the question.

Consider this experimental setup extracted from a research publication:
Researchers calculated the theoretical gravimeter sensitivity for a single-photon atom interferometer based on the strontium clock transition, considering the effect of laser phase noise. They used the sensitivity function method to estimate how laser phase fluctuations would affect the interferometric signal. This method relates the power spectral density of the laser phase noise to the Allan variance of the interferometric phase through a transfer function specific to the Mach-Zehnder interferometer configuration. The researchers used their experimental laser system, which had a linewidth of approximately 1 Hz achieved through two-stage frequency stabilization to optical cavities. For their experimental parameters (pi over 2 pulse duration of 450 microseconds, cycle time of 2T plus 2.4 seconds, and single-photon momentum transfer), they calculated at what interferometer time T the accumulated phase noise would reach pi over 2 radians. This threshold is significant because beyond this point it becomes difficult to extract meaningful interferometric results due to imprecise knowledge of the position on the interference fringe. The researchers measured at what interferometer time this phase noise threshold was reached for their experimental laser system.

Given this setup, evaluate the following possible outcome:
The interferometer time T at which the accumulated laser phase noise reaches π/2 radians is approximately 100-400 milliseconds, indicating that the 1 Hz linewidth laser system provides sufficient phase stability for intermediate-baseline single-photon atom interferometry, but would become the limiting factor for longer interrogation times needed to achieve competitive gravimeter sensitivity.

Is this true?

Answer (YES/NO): YES